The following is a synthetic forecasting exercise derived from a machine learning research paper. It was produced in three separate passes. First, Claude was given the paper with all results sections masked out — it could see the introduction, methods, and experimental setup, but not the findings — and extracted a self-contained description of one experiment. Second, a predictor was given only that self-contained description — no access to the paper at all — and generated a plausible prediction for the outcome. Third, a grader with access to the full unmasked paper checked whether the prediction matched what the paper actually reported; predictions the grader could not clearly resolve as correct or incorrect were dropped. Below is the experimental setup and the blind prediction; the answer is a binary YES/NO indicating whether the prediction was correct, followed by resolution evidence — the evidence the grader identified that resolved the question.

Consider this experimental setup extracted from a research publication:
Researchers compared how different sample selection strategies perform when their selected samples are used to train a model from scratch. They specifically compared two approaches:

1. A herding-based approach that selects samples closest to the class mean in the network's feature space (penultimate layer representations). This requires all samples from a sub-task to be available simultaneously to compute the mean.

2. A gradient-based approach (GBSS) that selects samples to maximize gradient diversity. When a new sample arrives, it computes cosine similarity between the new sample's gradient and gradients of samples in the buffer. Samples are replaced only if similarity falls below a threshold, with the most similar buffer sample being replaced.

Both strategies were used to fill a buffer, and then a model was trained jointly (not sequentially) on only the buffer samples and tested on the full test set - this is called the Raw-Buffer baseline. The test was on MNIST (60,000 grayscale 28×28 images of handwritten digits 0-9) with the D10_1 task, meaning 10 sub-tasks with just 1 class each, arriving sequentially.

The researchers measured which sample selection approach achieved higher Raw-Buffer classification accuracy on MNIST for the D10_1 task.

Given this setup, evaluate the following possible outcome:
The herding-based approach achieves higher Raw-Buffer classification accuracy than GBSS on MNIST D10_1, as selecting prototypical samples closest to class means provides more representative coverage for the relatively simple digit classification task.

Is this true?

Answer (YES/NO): YES